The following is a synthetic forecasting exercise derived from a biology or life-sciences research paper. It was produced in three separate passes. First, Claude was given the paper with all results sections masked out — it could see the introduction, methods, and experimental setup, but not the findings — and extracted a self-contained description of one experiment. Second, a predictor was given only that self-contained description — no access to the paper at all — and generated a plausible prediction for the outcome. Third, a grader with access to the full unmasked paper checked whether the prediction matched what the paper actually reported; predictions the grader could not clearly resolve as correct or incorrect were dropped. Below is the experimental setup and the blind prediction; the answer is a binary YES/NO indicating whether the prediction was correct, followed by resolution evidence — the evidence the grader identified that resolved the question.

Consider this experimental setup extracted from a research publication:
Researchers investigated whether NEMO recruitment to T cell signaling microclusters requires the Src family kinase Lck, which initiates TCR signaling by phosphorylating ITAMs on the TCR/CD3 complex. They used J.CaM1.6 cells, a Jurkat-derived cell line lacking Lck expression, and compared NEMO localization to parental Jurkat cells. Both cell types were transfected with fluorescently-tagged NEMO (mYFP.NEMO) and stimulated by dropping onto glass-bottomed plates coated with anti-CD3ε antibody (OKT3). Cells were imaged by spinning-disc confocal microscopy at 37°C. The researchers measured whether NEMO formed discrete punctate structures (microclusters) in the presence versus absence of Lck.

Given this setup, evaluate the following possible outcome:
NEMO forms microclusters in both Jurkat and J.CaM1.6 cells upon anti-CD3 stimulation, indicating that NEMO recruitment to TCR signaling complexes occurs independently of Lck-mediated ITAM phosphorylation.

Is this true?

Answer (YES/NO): NO